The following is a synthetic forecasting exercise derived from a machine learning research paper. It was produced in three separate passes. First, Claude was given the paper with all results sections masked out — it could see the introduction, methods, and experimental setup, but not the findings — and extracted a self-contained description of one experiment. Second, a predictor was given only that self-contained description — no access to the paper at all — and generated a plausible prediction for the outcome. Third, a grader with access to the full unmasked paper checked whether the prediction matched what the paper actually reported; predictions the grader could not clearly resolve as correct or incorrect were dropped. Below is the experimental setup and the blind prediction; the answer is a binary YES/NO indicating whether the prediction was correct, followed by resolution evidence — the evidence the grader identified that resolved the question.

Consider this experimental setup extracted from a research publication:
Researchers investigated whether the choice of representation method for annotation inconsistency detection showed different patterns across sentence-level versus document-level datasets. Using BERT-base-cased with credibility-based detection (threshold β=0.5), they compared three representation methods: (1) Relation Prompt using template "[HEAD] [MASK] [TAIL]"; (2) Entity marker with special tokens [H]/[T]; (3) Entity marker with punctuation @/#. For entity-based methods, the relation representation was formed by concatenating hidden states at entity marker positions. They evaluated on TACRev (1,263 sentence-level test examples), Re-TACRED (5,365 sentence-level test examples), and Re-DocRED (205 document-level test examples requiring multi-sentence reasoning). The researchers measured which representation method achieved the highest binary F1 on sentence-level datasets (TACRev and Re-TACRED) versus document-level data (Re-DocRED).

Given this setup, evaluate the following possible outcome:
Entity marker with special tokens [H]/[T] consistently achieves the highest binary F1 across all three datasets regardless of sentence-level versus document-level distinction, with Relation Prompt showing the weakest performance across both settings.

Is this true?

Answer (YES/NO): NO